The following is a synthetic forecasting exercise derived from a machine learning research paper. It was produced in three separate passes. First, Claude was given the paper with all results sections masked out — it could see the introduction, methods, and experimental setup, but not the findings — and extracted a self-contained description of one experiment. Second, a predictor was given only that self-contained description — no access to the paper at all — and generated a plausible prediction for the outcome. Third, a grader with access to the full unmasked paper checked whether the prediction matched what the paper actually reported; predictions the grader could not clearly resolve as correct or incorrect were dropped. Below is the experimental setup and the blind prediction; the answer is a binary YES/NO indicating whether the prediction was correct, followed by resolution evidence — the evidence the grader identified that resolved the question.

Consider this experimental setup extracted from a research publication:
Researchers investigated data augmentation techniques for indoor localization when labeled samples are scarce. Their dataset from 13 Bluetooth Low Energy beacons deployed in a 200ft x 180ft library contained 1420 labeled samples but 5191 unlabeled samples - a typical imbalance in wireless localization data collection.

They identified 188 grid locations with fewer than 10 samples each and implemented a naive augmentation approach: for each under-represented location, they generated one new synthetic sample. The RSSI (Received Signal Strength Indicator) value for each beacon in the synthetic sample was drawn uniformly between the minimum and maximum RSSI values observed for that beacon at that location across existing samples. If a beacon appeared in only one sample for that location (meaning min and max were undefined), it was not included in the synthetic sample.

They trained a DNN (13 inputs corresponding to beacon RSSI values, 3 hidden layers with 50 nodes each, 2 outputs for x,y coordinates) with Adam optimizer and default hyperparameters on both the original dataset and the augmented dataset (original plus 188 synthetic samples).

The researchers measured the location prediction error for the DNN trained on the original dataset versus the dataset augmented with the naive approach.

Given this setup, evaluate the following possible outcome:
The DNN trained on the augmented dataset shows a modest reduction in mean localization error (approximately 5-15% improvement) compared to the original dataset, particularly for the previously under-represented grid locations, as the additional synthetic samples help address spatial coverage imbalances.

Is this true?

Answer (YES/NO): YES